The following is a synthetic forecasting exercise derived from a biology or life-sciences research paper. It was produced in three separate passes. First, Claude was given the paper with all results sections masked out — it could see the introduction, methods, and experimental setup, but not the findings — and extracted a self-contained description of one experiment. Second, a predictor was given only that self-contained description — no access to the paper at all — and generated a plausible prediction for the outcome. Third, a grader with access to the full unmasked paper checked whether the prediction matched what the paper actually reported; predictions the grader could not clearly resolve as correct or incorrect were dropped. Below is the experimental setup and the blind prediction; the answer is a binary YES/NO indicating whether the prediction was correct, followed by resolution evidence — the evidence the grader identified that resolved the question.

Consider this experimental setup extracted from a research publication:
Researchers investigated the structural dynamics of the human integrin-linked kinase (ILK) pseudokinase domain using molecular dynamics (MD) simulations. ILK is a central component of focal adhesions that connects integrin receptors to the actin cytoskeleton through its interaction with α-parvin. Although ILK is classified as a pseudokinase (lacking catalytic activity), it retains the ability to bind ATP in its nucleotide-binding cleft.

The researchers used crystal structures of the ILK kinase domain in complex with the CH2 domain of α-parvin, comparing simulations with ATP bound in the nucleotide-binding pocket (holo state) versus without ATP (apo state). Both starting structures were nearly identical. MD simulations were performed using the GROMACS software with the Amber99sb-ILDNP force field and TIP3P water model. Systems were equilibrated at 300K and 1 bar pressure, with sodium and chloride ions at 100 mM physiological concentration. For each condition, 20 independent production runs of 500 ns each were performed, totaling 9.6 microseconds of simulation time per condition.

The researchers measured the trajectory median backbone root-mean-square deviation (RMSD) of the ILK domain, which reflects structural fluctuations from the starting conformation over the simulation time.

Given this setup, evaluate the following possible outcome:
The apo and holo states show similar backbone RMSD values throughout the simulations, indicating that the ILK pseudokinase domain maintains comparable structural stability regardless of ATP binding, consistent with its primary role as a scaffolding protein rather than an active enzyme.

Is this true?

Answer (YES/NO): NO